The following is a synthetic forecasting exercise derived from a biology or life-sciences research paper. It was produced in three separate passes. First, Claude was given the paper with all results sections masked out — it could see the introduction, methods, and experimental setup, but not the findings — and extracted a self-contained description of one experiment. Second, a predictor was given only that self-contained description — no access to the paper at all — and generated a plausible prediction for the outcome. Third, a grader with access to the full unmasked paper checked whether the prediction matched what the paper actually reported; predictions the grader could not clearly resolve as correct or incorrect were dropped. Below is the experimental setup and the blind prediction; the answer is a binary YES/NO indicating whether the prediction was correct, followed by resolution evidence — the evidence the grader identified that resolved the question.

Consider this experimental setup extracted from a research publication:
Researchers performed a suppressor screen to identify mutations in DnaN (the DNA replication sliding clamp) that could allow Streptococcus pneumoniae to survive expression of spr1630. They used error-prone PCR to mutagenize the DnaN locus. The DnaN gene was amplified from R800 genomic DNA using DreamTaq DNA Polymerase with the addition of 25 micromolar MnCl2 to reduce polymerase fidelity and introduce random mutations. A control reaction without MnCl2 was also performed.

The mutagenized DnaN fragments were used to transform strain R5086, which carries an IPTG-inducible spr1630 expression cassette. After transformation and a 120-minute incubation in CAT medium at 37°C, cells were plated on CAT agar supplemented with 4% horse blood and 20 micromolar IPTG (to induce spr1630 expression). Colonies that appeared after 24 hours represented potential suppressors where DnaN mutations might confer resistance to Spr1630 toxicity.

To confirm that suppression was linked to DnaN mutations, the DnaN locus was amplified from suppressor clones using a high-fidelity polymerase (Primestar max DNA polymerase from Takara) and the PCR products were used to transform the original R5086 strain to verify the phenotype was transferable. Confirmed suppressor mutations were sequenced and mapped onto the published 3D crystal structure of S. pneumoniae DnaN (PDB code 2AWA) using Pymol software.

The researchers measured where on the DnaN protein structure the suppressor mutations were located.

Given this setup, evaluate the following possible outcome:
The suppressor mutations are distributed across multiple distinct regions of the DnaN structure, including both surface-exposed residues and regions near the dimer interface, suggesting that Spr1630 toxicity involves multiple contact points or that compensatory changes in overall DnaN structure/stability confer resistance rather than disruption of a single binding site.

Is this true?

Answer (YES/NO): NO